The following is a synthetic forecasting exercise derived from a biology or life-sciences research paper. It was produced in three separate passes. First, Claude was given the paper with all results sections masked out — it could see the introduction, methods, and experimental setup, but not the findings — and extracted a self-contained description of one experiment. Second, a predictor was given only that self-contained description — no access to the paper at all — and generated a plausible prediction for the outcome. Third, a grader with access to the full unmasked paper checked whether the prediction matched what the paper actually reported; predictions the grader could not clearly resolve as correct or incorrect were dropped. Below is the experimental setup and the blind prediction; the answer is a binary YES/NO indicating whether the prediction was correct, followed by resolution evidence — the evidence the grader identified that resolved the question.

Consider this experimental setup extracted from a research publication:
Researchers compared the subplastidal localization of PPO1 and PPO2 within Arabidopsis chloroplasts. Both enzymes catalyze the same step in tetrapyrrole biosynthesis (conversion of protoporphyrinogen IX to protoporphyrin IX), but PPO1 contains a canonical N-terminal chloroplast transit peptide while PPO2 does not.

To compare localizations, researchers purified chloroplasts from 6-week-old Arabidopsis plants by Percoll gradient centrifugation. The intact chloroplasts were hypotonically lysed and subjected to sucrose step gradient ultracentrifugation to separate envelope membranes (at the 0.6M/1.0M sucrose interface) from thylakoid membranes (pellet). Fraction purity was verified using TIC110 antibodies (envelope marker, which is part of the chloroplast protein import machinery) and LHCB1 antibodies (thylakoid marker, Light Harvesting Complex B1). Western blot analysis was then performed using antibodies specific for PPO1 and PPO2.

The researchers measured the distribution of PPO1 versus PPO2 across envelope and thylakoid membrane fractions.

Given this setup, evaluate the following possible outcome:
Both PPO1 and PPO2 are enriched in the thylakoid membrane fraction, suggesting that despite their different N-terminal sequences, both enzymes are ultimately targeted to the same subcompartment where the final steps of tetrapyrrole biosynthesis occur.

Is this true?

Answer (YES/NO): NO